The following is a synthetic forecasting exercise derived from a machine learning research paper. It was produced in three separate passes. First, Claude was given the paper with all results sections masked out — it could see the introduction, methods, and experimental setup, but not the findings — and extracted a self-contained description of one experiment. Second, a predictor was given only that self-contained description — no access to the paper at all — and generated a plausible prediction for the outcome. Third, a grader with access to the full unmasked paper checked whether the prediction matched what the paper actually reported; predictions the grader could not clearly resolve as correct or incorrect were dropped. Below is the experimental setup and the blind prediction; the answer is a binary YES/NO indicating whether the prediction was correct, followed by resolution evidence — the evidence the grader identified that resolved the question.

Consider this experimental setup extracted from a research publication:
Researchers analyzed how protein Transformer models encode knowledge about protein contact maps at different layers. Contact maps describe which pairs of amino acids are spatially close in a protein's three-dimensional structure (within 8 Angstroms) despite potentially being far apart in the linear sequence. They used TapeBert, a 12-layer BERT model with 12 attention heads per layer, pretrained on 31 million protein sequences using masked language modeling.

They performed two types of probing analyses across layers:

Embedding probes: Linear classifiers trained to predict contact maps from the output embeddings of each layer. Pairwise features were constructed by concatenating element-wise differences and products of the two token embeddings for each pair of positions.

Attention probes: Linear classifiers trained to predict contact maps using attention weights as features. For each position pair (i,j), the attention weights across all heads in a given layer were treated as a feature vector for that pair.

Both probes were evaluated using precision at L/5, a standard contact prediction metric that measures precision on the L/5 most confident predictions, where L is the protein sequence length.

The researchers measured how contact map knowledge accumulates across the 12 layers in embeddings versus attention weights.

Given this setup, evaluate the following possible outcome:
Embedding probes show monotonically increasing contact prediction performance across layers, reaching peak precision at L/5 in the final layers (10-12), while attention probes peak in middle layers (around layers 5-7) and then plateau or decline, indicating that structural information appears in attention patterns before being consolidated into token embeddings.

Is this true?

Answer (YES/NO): NO